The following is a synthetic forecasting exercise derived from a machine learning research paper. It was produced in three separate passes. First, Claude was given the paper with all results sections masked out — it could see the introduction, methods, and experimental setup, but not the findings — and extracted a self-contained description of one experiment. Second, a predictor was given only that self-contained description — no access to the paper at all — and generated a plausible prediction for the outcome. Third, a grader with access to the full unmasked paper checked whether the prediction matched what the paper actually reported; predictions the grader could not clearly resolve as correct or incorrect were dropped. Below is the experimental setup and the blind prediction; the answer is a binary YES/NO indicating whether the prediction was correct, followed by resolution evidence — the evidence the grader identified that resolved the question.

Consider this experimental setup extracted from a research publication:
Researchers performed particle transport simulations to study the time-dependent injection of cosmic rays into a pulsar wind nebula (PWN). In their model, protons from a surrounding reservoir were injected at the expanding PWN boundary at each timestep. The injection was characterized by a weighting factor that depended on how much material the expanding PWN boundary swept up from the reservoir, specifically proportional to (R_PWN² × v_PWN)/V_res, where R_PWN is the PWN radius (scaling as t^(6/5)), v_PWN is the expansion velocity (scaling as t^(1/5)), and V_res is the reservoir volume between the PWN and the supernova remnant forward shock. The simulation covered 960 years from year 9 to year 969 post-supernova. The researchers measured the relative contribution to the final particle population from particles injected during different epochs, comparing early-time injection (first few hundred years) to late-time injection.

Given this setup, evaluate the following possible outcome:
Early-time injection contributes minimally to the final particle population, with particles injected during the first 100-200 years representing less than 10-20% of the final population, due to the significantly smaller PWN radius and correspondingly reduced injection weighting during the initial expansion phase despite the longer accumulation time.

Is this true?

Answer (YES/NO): NO